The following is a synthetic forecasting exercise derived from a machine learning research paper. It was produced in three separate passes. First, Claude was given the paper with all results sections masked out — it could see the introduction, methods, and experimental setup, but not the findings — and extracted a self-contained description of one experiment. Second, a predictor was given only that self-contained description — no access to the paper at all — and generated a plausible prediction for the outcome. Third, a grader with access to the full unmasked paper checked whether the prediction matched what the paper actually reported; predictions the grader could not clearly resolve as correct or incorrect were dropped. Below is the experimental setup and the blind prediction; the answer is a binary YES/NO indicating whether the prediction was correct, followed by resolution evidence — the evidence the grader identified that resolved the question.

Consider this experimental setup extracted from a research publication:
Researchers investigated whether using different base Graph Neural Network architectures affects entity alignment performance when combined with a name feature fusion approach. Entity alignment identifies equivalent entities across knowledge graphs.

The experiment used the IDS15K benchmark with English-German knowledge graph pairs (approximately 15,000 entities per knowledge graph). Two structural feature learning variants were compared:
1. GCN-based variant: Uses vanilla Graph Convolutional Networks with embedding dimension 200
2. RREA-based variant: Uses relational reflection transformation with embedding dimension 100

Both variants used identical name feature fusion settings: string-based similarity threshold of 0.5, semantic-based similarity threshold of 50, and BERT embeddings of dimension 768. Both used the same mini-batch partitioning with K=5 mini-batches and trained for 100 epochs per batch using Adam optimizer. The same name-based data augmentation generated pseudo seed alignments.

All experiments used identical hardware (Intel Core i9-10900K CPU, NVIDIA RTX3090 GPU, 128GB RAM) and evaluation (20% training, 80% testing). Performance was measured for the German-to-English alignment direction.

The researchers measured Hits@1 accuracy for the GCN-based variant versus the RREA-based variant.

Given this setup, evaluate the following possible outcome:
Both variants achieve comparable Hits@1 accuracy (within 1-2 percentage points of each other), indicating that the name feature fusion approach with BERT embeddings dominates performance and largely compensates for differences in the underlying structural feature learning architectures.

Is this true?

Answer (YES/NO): YES